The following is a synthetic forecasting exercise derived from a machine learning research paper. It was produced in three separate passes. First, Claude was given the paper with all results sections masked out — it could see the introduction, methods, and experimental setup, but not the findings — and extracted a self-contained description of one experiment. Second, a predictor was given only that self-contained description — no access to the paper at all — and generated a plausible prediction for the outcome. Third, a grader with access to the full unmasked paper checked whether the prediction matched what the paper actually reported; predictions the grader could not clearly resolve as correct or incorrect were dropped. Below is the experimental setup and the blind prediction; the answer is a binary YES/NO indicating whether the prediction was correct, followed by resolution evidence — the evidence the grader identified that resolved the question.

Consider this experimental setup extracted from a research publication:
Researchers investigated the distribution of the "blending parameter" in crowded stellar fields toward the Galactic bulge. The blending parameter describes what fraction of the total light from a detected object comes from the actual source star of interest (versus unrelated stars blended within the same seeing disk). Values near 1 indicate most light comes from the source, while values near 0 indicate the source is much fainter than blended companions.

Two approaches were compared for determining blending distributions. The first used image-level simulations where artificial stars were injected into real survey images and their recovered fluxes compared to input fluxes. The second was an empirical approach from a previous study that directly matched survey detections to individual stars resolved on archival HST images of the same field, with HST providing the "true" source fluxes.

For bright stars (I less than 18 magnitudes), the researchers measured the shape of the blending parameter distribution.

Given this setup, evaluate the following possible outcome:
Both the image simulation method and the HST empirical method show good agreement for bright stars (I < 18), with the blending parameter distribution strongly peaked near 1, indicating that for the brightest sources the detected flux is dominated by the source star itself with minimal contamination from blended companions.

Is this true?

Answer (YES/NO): NO